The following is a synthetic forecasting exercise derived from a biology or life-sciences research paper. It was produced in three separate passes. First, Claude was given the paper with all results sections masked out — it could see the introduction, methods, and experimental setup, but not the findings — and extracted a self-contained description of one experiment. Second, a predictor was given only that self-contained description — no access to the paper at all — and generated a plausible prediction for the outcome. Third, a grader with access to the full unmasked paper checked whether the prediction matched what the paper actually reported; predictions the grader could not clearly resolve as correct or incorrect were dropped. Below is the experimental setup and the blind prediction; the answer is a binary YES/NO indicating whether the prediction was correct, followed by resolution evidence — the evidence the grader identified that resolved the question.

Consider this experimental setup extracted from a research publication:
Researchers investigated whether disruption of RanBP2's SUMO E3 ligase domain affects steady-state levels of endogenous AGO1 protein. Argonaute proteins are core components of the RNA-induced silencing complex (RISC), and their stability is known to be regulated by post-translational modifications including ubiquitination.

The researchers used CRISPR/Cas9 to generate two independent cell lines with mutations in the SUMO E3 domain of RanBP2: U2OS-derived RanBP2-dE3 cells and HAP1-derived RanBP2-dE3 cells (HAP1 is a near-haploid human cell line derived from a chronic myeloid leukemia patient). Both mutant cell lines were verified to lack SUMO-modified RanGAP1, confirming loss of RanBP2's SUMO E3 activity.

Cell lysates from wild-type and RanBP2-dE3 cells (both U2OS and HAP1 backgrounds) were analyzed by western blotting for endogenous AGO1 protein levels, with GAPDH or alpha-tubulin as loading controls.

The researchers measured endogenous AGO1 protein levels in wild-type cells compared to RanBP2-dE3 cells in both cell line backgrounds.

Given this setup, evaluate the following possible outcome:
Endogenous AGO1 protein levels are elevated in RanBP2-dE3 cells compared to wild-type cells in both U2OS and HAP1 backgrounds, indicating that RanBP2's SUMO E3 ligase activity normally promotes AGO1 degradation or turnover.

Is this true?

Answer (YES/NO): NO